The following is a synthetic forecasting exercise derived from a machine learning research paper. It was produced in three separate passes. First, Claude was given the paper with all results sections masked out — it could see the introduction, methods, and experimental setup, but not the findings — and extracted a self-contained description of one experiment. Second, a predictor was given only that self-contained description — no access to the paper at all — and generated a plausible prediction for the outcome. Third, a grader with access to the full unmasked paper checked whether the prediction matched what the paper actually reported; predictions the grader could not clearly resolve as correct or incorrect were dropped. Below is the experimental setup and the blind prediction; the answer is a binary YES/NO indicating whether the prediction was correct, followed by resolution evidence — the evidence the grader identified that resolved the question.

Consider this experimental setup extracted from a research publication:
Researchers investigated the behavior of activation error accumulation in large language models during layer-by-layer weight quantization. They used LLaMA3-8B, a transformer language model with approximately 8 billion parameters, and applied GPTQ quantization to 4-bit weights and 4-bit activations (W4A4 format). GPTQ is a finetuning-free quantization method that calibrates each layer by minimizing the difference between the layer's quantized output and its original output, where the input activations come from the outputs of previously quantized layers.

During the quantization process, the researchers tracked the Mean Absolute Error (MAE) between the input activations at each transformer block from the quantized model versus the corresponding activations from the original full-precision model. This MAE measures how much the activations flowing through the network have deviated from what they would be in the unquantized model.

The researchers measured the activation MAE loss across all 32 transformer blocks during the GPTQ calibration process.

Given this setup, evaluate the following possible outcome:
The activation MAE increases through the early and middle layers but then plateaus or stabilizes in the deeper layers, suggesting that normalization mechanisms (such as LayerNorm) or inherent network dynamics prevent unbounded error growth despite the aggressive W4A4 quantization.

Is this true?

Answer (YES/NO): NO